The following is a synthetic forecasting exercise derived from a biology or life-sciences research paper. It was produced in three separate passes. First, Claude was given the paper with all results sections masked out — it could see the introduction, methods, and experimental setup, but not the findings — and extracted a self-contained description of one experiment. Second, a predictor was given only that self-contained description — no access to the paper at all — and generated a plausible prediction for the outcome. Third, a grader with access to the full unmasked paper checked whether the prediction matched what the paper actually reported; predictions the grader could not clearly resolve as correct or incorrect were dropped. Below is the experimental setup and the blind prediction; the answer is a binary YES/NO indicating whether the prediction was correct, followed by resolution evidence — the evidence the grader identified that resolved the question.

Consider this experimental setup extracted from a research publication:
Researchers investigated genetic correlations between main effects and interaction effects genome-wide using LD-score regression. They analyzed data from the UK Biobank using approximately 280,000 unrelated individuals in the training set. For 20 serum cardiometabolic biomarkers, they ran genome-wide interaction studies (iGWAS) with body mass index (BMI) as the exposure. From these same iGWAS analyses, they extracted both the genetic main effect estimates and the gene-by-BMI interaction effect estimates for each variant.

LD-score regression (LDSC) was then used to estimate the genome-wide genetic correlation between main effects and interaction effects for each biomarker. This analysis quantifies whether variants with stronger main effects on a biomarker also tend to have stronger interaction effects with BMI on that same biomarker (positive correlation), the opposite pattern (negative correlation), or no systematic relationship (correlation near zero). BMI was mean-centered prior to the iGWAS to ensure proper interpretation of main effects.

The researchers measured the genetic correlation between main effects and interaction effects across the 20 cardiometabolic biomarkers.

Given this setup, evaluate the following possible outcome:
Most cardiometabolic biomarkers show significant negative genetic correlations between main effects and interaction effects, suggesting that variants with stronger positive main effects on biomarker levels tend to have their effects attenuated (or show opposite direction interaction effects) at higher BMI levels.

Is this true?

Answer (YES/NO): NO